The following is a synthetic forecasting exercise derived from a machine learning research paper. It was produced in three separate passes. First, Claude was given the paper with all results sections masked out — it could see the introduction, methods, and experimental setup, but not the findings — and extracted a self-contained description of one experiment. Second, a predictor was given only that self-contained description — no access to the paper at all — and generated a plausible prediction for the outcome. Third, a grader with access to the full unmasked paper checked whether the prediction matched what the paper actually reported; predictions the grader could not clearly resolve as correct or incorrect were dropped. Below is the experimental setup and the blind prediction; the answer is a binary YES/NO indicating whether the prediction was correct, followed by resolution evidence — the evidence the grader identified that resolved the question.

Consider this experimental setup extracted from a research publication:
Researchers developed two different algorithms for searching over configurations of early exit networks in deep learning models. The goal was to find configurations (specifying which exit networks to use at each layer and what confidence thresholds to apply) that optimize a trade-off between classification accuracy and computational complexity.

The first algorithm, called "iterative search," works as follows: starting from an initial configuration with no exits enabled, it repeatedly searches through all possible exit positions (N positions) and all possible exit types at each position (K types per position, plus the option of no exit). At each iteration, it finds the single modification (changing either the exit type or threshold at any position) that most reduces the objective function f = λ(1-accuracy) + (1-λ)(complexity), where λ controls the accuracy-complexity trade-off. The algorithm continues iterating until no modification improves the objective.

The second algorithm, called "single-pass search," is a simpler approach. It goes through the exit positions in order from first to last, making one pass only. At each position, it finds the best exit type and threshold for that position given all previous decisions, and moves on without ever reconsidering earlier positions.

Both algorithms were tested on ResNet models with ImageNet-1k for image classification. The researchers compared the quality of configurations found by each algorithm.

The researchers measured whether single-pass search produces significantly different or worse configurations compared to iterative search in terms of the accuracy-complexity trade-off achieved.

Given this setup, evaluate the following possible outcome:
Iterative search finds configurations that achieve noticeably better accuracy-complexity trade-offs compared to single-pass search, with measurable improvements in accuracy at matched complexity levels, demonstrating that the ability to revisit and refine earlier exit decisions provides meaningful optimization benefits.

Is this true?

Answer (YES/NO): NO